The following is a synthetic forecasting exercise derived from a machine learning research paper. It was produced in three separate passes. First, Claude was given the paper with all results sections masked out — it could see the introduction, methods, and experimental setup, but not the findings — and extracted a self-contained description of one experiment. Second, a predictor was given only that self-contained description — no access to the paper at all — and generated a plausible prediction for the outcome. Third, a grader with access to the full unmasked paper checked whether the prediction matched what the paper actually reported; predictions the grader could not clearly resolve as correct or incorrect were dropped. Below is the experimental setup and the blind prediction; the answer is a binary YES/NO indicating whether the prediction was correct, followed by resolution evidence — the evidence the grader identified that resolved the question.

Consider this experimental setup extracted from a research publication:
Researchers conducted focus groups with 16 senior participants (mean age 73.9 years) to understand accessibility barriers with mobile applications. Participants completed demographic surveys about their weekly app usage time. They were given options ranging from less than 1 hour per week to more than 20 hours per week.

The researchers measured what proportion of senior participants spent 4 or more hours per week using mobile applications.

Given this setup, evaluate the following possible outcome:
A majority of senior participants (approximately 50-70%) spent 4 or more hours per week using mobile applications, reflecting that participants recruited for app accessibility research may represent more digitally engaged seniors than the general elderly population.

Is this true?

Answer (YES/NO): NO